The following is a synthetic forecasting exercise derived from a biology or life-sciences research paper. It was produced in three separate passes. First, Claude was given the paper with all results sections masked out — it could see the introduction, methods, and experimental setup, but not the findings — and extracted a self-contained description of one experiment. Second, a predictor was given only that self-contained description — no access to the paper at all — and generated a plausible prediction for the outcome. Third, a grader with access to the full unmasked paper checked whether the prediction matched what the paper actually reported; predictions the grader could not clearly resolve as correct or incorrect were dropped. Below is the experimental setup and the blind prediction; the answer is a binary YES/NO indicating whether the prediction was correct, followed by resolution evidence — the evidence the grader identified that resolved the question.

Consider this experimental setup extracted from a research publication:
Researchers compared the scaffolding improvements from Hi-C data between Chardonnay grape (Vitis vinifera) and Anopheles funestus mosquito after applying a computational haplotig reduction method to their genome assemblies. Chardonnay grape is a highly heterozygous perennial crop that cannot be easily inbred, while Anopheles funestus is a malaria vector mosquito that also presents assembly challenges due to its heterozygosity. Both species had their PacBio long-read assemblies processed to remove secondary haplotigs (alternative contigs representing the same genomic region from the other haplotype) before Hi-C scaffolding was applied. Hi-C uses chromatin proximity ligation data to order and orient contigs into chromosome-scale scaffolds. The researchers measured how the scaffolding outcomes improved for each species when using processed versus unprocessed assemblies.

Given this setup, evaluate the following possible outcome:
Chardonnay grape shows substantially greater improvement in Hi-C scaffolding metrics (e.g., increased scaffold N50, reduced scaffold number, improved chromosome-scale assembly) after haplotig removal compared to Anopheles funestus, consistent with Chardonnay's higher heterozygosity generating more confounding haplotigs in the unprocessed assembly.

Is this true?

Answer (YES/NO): YES